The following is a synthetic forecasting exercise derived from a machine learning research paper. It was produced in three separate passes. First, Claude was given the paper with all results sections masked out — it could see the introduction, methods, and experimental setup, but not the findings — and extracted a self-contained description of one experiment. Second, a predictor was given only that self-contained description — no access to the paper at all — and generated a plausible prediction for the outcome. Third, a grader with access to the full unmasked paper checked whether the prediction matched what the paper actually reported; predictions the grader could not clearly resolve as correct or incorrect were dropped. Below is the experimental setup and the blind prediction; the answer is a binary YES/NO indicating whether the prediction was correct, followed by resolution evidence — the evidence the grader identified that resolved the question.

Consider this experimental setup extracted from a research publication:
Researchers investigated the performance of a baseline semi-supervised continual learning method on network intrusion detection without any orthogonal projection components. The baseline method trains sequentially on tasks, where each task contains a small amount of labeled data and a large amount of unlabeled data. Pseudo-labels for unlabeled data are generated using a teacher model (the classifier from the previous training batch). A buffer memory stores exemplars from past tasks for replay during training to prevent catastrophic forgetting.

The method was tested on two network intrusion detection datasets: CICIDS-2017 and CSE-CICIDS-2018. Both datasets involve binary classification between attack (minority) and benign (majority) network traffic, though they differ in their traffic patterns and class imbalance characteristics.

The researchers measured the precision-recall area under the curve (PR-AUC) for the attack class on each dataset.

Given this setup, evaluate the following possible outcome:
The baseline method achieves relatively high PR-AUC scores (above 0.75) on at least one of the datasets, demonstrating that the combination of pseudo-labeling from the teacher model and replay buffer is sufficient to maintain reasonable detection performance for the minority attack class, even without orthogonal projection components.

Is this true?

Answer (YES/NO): NO